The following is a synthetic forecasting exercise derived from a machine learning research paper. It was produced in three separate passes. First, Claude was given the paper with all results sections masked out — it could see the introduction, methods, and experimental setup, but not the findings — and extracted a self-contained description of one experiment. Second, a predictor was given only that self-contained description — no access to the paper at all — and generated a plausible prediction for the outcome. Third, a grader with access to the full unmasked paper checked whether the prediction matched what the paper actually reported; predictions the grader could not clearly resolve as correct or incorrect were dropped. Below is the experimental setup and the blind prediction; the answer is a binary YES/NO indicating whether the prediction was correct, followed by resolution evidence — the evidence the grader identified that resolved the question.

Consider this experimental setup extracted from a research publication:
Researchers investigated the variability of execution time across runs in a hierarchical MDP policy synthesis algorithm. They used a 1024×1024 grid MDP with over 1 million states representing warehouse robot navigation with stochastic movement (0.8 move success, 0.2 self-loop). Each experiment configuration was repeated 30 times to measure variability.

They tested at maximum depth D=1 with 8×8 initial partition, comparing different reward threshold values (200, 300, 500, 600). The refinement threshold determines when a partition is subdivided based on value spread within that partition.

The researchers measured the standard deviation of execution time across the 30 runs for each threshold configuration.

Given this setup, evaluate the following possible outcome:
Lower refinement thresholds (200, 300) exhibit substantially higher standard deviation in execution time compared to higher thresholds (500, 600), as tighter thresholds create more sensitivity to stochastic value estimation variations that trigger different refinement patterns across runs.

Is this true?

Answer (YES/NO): NO